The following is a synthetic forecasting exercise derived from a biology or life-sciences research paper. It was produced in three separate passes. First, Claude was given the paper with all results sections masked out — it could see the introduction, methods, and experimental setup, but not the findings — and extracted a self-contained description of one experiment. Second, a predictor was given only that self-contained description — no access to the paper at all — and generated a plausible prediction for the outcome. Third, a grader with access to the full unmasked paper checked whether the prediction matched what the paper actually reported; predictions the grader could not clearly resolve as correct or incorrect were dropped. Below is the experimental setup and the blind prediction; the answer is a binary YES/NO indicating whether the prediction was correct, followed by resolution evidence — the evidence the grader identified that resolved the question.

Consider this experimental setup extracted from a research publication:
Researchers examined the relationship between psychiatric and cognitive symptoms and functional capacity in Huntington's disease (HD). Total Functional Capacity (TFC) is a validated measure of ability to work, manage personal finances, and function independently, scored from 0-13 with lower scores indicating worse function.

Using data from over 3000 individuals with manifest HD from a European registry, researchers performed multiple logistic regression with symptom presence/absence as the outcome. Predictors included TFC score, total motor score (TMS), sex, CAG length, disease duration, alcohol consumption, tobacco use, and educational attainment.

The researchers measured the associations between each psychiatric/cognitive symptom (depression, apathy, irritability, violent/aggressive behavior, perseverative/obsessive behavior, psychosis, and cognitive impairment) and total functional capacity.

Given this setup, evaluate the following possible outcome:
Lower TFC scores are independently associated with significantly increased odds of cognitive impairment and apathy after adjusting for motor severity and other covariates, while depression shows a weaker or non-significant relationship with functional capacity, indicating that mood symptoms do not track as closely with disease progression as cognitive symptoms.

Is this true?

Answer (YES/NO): NO